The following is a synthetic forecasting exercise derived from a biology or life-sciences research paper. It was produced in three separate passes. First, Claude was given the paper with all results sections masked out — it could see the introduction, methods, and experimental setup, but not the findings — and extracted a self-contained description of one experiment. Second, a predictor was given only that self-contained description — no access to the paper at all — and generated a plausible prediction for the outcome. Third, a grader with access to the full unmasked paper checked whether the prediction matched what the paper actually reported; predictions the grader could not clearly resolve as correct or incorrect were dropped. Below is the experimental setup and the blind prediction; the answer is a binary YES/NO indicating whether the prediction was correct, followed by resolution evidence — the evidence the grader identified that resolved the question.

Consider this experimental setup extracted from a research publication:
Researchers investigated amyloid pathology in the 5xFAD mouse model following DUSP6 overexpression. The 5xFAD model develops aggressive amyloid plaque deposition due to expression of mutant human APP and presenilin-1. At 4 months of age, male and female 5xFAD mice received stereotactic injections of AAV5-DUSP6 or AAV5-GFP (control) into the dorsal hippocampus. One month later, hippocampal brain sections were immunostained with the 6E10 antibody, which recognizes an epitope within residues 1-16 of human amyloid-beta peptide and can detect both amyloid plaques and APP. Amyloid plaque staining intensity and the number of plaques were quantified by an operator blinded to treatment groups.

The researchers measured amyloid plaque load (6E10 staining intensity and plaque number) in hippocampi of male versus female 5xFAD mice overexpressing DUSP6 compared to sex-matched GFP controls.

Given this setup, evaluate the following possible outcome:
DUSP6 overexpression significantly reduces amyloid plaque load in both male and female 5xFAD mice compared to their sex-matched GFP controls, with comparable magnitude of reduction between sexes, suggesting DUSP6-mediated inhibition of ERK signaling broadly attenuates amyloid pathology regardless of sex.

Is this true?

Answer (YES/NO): NO